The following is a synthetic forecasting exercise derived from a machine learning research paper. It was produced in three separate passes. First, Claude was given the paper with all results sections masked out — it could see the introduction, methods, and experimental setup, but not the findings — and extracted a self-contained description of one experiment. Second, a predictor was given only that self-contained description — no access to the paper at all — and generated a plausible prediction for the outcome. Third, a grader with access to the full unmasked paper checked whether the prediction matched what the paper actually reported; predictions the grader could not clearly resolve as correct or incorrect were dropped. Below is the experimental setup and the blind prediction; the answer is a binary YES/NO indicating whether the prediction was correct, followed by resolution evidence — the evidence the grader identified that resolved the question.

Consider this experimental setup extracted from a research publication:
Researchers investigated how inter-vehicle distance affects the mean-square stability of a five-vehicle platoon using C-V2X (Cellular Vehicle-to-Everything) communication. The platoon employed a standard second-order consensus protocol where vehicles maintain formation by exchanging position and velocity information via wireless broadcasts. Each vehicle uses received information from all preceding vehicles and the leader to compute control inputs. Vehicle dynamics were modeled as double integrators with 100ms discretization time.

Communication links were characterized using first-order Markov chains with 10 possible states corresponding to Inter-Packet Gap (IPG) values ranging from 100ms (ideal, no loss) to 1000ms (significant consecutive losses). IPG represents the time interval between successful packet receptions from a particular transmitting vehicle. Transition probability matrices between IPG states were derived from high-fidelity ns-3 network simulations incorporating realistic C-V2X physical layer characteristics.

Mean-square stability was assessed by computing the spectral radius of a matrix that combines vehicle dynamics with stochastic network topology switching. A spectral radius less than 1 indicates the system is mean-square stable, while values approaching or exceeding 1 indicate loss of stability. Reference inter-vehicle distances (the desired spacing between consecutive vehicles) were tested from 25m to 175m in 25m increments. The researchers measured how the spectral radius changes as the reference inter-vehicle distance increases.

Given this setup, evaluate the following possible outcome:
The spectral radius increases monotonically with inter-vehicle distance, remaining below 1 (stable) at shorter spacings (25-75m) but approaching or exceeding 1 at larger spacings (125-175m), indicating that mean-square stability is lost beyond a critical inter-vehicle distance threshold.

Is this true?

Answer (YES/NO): NO